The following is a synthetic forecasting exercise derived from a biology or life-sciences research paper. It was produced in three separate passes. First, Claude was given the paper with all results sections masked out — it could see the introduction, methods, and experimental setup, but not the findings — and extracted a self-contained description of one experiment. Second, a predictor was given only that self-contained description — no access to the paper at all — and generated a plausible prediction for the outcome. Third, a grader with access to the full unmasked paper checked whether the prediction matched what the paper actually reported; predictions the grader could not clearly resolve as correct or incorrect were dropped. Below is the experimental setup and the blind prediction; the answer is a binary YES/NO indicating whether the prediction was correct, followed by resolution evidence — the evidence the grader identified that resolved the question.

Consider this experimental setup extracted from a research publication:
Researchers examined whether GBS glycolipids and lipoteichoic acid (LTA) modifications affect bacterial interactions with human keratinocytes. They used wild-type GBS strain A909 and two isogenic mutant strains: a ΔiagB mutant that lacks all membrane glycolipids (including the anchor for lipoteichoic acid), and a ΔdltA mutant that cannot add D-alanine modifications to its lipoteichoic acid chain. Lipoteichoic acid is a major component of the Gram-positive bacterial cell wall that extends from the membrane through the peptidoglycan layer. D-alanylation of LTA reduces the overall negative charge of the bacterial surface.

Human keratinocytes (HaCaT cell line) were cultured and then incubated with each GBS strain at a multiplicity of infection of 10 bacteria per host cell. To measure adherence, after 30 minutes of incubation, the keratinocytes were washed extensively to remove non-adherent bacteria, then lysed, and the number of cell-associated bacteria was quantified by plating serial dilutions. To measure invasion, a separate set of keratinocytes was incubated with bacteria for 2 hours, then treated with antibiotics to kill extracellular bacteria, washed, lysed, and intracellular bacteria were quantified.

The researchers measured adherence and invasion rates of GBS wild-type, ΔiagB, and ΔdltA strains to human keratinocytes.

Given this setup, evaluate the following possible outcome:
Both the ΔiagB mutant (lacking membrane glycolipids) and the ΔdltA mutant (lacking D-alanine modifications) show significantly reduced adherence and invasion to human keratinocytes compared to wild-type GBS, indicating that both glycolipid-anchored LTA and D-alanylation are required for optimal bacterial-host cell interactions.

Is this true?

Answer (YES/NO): NO